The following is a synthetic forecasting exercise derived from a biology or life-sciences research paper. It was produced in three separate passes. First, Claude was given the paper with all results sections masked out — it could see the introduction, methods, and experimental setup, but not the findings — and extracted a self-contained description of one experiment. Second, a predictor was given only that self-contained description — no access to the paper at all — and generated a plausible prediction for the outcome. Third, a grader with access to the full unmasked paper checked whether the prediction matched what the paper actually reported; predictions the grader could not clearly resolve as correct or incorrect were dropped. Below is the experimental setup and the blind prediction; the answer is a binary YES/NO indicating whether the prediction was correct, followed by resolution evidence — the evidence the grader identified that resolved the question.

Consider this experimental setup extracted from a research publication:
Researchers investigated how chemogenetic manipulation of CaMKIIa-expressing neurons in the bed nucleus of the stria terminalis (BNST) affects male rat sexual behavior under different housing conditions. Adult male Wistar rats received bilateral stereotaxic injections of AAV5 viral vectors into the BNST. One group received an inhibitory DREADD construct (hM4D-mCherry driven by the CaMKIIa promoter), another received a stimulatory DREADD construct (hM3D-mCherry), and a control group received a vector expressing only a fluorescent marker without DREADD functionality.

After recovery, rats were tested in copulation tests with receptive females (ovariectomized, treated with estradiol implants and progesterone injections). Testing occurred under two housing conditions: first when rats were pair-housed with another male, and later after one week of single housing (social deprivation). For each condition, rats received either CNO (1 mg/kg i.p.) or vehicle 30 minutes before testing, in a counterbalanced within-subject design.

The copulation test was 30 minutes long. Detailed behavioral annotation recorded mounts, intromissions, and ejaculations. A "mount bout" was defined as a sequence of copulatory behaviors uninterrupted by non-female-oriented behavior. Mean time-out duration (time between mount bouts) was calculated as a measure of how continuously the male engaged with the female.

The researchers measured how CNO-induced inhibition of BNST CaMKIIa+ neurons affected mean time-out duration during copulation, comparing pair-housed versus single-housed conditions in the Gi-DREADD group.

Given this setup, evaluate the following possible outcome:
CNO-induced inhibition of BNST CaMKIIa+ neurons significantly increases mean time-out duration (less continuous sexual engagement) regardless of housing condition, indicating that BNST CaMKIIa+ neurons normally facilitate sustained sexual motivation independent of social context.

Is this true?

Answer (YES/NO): NO